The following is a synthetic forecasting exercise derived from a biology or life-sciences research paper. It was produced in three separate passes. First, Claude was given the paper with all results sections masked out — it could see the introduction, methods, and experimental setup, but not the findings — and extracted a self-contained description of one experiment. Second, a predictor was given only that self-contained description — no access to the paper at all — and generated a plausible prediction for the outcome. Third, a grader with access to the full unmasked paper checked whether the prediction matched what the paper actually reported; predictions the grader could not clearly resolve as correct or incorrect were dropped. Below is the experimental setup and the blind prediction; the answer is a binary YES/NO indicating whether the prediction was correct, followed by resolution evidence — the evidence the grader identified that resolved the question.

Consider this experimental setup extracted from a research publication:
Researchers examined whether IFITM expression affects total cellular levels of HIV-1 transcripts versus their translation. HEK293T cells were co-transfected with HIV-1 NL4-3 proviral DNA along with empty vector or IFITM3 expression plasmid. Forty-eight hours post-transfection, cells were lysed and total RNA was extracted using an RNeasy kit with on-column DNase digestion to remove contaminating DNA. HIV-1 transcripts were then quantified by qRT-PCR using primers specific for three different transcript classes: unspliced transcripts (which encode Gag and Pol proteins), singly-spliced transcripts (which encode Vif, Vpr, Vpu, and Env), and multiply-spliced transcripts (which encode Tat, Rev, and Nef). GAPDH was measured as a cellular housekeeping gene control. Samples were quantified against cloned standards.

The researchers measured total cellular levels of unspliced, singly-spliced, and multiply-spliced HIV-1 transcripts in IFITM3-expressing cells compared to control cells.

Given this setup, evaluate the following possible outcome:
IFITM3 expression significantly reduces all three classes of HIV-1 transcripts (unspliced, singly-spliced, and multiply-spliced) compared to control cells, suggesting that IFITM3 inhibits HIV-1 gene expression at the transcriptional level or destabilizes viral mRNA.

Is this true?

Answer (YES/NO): NO